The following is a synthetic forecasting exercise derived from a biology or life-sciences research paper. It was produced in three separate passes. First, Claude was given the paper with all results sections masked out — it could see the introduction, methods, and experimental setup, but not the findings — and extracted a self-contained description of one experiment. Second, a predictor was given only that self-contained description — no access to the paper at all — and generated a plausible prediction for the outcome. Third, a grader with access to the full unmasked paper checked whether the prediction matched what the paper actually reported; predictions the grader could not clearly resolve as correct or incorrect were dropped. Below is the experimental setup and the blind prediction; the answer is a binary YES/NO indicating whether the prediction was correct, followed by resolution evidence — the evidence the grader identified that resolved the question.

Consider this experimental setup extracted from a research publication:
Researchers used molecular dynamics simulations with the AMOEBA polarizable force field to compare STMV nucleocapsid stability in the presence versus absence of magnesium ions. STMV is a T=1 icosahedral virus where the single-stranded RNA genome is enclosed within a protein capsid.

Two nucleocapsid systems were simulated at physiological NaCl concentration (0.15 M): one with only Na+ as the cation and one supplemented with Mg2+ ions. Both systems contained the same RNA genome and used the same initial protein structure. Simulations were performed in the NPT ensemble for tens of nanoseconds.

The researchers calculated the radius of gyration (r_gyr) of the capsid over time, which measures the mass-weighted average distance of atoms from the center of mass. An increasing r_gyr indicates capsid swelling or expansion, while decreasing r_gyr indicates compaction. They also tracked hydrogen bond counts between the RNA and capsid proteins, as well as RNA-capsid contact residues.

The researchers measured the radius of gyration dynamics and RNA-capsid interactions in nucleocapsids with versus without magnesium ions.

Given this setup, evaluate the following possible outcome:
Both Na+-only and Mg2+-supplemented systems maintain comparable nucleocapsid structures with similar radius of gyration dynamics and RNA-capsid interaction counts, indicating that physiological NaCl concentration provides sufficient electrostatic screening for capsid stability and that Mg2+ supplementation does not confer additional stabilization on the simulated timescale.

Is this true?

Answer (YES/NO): NO